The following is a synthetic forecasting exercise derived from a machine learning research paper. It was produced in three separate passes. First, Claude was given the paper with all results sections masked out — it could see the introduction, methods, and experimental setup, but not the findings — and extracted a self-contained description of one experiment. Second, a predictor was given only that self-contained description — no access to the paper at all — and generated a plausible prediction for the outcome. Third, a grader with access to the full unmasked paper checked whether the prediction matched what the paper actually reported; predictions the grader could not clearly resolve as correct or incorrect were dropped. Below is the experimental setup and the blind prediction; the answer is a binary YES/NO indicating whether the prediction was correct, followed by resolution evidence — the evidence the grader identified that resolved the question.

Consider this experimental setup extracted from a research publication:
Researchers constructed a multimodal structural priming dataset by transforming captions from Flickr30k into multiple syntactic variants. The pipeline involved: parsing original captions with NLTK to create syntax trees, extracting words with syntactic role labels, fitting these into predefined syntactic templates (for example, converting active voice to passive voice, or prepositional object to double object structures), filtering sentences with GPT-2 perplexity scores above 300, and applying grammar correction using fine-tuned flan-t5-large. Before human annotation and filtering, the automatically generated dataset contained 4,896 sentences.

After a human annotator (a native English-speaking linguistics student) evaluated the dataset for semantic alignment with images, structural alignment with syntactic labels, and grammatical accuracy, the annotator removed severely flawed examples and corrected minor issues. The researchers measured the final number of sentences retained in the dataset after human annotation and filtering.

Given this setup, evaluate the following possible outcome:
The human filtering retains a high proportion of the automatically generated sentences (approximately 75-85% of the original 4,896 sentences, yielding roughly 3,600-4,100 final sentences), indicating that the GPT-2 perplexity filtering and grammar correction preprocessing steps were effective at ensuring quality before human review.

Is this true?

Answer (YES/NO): NO